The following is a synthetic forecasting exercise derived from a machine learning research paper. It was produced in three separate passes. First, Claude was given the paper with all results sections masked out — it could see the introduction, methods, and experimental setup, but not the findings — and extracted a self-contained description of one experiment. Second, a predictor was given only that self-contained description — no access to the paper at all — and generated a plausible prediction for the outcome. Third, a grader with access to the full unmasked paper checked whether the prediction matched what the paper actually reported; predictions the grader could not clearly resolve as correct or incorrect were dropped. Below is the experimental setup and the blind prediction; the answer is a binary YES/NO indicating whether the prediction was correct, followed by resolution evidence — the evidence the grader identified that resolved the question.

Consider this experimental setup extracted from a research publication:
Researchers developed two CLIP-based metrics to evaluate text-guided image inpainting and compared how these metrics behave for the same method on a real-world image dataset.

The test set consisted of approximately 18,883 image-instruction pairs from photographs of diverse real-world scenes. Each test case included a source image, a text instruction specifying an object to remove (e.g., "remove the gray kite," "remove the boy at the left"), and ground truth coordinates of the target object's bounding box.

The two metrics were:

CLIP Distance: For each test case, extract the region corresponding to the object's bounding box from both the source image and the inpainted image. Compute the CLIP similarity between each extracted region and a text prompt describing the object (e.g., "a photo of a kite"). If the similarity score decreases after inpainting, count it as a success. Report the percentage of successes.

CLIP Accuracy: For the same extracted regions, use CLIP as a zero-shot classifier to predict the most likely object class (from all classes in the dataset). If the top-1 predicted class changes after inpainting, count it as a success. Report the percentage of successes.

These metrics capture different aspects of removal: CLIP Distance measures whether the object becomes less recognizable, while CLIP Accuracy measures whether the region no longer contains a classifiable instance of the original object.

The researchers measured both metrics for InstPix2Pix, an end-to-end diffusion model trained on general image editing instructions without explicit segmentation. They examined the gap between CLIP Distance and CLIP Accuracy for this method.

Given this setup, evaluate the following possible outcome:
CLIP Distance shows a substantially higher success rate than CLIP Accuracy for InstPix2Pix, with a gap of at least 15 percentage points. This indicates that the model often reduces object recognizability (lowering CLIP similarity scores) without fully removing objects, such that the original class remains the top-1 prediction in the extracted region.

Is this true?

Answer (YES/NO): YES